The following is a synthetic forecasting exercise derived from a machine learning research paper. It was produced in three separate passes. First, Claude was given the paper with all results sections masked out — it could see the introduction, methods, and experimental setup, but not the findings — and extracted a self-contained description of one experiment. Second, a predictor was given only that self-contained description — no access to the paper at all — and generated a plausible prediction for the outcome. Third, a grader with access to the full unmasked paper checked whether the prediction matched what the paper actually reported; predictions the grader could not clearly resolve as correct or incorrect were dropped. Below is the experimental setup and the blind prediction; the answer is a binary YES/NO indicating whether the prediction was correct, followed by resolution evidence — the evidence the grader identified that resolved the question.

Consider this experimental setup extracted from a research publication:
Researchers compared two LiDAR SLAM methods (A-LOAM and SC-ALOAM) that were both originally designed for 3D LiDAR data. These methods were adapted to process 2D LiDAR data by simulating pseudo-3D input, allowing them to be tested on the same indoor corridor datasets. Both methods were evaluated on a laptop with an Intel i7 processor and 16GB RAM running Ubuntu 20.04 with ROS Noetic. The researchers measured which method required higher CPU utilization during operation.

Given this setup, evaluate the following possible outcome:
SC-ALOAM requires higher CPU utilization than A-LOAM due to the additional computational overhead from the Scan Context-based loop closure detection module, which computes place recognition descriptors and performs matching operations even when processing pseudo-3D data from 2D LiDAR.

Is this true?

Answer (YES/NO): YES